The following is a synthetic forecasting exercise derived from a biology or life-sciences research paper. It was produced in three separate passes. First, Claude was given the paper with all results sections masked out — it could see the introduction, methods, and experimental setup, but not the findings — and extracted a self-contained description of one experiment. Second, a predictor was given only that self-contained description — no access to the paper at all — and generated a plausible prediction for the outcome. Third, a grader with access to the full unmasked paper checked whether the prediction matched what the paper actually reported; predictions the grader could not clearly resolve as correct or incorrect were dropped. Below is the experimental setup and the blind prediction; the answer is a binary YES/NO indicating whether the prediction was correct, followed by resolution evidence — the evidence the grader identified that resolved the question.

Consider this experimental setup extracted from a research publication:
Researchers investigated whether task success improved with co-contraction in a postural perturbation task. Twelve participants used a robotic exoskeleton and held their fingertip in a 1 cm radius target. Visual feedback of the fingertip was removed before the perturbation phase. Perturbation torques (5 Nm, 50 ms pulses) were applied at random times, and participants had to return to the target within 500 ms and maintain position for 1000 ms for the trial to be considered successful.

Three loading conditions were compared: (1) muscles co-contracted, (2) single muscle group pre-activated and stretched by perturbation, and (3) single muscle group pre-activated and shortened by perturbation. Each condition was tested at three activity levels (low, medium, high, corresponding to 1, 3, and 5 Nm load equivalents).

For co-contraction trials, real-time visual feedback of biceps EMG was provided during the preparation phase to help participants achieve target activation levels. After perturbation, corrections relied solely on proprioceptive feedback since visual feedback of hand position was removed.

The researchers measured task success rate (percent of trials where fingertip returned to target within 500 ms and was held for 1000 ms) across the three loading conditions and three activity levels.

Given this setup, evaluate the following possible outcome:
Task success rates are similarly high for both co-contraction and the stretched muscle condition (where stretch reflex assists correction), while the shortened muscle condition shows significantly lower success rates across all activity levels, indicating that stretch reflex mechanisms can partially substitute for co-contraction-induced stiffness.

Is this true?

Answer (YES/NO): NO